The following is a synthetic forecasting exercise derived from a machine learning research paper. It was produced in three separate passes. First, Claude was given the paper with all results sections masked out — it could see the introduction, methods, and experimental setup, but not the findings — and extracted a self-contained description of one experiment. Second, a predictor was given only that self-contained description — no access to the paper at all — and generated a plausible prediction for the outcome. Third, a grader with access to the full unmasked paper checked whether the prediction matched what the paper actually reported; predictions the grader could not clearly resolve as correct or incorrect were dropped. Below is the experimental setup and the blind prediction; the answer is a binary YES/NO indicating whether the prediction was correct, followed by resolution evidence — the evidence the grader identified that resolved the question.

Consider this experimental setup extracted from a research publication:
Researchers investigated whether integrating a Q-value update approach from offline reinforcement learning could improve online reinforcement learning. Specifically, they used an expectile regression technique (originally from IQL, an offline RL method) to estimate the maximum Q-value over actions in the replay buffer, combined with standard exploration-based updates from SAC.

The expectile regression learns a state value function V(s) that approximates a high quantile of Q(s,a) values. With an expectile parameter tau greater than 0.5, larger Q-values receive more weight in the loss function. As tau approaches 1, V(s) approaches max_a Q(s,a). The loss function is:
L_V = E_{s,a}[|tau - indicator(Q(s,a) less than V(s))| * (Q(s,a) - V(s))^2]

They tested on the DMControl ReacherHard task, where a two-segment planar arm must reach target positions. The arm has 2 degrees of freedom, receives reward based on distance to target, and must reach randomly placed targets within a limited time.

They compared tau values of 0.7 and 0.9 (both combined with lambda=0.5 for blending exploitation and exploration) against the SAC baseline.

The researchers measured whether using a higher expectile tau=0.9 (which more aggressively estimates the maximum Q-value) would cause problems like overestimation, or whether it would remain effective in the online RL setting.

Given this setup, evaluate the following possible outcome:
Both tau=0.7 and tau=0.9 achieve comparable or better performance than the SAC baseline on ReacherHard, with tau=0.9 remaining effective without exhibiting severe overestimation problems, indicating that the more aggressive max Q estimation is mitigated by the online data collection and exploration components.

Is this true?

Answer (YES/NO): YES